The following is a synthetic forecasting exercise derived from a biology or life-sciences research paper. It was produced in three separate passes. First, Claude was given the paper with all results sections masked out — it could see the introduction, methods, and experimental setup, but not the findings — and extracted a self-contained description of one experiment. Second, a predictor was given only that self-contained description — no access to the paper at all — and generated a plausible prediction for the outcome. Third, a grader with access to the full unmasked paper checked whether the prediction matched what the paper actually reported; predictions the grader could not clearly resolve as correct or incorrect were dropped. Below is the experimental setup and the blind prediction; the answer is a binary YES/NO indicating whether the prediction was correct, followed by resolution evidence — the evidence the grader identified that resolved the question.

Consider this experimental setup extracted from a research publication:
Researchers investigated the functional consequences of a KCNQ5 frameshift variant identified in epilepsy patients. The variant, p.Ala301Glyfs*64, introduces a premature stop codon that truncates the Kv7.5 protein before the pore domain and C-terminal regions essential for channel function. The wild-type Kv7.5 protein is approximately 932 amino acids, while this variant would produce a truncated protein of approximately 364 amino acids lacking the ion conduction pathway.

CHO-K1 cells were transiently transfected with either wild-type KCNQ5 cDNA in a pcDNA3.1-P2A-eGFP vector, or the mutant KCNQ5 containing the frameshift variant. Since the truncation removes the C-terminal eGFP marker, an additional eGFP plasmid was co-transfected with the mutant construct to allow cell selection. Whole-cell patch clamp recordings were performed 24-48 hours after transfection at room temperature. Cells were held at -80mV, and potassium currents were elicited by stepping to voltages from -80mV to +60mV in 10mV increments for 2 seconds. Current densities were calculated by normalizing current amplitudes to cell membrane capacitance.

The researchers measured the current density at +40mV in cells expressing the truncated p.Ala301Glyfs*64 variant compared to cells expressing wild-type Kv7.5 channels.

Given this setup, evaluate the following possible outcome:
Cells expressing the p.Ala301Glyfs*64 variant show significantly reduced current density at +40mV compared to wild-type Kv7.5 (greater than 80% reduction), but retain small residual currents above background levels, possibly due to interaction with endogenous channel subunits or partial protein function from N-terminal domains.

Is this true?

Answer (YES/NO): NO